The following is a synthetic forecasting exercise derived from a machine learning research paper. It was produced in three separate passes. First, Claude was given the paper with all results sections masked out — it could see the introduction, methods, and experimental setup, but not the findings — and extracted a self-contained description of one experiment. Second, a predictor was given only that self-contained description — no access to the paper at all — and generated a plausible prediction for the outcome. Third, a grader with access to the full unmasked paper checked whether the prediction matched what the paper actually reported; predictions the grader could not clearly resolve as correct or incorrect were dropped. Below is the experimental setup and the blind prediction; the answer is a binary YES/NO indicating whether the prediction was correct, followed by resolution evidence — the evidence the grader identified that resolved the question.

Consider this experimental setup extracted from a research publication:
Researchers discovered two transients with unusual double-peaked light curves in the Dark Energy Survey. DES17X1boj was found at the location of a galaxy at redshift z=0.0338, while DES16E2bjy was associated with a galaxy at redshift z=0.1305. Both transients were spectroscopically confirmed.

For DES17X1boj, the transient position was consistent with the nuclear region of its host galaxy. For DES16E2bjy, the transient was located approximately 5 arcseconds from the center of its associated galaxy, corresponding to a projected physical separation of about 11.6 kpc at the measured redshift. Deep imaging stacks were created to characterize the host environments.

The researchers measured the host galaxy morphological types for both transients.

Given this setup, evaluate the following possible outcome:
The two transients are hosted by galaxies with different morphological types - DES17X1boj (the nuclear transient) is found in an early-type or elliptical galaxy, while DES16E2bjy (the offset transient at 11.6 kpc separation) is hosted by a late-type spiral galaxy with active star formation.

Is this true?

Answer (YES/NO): NO